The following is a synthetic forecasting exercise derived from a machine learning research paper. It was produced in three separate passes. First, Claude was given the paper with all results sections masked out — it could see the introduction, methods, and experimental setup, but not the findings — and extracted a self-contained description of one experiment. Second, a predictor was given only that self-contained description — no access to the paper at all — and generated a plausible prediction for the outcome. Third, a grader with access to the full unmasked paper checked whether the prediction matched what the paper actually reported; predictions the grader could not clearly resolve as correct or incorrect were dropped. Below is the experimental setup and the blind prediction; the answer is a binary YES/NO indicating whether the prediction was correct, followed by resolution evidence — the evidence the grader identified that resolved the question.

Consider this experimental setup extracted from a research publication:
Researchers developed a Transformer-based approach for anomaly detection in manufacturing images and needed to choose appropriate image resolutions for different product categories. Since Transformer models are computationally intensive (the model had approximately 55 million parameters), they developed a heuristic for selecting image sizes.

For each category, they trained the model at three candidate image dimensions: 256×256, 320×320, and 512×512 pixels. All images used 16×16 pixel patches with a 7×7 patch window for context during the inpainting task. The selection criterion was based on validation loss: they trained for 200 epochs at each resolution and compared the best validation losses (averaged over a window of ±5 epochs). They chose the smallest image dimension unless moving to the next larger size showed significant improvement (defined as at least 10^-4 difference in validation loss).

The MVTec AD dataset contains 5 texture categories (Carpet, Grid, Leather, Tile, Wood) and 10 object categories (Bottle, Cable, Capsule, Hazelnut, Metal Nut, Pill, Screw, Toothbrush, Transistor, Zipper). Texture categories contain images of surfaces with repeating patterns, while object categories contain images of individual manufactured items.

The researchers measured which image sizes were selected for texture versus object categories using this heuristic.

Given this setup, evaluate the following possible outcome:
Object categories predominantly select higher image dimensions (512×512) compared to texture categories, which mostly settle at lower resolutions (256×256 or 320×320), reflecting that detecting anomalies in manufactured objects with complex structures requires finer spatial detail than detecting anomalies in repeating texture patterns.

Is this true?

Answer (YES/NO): NO